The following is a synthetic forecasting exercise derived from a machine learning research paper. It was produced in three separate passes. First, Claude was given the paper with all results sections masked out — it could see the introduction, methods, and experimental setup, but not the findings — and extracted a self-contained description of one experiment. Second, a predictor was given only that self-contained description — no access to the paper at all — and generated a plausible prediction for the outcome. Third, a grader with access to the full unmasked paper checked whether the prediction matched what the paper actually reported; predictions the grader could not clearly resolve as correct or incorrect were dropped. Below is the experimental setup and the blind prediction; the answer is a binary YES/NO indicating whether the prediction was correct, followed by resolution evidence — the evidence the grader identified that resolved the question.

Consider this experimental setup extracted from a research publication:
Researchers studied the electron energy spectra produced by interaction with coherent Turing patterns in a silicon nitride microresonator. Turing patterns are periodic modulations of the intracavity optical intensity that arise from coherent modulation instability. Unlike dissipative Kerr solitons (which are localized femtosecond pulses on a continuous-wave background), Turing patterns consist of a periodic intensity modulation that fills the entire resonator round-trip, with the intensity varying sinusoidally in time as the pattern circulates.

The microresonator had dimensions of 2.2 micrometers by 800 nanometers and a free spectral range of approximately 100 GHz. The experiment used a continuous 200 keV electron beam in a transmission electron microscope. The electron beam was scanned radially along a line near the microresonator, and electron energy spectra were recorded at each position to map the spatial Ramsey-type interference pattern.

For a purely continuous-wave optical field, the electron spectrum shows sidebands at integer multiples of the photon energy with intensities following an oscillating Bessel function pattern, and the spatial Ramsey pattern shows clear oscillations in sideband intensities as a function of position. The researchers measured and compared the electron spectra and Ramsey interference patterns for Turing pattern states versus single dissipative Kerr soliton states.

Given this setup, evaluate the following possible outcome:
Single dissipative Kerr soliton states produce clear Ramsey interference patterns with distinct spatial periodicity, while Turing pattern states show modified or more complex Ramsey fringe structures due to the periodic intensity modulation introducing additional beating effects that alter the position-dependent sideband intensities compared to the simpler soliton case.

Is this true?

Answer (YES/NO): NO